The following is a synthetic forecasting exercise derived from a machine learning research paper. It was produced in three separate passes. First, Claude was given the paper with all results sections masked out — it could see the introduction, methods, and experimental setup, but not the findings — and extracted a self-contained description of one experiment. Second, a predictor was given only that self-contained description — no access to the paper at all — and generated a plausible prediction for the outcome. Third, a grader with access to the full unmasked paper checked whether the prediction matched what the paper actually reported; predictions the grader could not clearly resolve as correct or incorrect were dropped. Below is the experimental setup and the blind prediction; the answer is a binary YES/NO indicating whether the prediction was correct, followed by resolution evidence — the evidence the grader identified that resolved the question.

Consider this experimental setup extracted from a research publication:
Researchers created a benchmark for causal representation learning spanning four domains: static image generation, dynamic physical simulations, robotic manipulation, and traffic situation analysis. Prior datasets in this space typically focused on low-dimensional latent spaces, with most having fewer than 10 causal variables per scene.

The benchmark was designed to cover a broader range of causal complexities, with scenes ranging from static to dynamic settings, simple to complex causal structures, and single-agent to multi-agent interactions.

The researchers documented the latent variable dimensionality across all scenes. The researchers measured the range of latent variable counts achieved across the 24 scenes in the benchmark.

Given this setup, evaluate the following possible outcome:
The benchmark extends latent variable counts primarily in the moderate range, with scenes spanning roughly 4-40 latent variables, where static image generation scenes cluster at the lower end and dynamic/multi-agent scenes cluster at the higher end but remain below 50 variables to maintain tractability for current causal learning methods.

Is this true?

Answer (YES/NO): NO